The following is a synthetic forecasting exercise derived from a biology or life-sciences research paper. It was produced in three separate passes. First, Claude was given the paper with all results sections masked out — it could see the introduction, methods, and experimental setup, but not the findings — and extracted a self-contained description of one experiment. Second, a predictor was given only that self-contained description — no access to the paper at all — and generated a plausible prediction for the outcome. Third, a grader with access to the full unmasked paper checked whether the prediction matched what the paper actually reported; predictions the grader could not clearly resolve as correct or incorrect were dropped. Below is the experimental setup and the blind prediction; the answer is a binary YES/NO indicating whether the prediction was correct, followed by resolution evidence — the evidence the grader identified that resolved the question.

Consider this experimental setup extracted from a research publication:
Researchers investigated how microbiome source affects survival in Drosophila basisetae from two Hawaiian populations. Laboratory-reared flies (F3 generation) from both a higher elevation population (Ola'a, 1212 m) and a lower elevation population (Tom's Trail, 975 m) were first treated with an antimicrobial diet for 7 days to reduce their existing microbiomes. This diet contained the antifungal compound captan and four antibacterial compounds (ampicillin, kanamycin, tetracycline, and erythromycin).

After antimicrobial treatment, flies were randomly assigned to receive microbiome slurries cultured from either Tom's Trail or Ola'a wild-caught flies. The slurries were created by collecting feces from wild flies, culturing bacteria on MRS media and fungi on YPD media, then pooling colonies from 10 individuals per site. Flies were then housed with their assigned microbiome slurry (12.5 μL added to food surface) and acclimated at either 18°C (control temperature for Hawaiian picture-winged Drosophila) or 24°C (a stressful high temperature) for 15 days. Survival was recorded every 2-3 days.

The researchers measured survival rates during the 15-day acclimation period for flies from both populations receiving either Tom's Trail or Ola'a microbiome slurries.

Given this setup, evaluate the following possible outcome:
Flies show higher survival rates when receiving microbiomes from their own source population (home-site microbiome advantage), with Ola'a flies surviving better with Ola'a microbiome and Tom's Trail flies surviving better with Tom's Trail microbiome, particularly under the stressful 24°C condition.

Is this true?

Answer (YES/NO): NO